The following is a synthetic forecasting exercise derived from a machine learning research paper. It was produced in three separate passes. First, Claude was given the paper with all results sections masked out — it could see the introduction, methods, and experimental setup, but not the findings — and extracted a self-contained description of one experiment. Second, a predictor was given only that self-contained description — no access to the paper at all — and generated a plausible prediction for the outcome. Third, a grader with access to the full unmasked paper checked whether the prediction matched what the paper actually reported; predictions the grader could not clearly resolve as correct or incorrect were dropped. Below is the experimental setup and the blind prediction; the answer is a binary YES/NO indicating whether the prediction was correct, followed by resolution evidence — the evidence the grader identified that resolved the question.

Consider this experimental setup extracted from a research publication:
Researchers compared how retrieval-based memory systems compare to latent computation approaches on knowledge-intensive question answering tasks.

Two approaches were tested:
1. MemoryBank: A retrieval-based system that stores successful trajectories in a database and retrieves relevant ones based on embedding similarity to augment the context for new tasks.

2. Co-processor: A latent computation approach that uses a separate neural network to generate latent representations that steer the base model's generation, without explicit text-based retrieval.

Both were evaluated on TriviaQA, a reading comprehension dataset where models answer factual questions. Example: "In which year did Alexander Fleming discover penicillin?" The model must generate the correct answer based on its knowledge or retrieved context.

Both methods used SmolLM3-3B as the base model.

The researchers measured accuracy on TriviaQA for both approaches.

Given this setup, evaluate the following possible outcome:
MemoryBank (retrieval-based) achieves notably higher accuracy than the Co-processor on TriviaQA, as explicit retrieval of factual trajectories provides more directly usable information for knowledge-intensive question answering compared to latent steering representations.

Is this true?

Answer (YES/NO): NO